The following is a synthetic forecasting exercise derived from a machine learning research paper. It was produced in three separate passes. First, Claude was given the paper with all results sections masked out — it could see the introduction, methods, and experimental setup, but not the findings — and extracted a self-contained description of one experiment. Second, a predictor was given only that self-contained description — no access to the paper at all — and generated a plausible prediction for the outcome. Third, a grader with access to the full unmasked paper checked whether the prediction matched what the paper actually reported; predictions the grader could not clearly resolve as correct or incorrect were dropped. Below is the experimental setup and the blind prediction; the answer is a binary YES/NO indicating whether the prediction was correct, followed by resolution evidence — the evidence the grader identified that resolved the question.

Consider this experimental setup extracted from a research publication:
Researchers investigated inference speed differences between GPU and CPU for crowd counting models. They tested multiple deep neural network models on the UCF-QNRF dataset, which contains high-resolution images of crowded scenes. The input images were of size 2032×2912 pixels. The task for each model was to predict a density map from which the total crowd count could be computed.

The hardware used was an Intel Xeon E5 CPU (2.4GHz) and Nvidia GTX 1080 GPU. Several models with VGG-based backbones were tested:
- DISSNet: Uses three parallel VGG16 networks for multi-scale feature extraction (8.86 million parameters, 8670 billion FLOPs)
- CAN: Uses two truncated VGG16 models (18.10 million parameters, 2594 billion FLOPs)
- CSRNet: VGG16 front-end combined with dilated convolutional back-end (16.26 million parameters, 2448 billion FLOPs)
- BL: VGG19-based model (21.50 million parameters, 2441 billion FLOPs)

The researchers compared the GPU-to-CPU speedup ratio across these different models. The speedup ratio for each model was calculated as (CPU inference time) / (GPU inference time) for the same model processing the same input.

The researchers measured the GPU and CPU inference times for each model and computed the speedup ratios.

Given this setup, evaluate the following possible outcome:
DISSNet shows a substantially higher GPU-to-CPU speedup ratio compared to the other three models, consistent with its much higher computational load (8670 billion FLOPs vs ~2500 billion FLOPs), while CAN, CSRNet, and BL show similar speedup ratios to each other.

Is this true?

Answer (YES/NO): NO